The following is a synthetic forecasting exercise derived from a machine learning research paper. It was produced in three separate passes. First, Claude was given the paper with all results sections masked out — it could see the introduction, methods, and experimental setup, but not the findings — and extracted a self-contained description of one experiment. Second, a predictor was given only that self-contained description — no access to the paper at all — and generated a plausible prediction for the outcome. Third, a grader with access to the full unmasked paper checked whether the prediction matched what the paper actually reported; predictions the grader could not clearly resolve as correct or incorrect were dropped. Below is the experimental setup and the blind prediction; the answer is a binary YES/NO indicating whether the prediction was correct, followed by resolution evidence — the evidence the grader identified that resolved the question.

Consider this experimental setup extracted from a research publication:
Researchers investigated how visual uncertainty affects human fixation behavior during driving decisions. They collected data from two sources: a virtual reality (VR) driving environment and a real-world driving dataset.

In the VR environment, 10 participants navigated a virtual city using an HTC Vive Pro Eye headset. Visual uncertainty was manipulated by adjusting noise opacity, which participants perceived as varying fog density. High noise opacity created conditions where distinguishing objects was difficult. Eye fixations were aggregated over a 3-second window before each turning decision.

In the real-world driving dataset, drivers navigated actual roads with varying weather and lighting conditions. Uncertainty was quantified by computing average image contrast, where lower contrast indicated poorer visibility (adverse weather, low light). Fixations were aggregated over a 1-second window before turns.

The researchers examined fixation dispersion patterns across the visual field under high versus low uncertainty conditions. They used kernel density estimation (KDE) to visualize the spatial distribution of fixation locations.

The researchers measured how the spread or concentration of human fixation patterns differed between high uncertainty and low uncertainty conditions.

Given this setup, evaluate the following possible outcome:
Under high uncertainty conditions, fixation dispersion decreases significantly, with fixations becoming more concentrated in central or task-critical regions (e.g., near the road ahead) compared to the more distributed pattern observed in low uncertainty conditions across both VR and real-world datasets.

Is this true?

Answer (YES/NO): YES